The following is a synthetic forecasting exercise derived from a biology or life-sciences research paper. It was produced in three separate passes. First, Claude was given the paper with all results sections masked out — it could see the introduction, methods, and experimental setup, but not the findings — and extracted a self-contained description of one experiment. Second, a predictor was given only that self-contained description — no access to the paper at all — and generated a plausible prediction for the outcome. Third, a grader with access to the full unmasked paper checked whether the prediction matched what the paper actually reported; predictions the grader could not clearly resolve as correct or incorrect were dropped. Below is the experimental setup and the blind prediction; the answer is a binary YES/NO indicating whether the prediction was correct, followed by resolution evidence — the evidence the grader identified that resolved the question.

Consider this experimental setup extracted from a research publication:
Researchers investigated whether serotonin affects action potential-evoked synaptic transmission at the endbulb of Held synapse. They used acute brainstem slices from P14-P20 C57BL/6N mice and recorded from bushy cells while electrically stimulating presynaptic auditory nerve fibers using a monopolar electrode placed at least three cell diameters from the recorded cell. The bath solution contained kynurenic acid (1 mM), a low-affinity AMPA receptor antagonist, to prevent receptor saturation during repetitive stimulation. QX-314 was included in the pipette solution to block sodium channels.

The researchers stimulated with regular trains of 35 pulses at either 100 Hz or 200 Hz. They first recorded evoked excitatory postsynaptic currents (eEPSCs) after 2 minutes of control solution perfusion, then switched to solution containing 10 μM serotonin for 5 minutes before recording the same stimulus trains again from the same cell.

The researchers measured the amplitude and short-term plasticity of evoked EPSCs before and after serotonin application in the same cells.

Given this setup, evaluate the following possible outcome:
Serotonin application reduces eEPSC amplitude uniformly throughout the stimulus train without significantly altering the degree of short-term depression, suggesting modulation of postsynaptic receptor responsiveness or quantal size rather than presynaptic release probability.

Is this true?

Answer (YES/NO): NO